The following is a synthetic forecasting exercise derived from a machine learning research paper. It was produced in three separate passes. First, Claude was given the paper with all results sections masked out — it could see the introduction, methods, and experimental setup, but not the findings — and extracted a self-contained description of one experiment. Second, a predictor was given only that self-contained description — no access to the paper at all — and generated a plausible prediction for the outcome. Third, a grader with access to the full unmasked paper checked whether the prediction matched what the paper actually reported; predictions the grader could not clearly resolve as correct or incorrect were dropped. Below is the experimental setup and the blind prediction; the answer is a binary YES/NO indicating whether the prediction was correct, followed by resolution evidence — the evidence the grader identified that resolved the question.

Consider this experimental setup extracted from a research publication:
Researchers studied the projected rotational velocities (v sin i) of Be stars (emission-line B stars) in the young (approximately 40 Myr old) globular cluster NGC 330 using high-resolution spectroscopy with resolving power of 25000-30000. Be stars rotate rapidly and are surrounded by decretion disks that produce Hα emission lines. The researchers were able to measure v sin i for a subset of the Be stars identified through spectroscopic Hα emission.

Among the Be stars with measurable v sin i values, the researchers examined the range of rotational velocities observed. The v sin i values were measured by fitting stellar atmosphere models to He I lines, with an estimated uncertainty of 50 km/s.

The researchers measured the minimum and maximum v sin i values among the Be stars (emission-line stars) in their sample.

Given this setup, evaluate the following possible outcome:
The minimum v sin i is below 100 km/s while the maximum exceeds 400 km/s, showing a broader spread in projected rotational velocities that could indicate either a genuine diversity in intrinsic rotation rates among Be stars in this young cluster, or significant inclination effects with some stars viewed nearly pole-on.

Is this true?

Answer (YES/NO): NO